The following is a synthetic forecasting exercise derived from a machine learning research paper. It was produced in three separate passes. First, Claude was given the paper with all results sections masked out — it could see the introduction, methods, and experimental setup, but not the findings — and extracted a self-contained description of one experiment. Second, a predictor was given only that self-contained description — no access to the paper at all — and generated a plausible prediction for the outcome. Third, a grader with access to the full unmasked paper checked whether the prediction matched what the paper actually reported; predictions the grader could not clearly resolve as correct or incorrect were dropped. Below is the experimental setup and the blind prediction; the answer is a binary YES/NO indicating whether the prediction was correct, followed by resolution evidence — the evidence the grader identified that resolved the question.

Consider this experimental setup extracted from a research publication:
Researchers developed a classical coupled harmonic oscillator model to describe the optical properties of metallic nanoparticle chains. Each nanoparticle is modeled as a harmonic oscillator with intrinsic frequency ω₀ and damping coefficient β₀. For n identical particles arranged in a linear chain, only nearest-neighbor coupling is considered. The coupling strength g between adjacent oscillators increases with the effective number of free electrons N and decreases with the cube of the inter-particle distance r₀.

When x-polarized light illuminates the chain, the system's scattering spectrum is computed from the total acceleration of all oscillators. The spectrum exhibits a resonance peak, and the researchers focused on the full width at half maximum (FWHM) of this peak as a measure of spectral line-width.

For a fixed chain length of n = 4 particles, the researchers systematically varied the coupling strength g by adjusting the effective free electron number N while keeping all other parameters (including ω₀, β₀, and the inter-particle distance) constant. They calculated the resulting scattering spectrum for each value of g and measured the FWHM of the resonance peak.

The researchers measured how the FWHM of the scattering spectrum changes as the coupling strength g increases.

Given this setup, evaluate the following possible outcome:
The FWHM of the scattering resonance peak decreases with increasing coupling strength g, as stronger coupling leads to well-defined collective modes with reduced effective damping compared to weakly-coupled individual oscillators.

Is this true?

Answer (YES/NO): YES